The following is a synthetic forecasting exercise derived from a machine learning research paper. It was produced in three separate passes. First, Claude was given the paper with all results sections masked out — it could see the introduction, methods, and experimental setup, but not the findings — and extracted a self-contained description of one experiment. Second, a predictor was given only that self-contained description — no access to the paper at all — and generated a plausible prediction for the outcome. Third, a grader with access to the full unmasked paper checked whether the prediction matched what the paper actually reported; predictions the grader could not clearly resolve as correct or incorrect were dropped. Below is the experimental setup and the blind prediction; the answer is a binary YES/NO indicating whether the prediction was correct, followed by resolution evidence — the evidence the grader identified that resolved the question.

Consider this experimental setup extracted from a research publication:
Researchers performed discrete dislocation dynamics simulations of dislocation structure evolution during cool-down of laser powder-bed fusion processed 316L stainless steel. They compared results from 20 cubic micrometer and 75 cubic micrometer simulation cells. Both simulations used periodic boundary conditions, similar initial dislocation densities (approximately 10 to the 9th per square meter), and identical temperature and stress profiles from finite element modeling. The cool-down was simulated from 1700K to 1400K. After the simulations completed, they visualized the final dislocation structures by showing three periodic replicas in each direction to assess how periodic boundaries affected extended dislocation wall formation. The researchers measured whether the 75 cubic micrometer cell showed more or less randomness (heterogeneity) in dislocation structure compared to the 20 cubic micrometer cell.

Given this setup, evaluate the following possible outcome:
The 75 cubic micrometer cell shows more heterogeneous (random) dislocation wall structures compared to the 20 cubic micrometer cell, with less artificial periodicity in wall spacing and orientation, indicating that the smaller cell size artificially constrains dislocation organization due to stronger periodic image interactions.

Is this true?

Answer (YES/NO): YES